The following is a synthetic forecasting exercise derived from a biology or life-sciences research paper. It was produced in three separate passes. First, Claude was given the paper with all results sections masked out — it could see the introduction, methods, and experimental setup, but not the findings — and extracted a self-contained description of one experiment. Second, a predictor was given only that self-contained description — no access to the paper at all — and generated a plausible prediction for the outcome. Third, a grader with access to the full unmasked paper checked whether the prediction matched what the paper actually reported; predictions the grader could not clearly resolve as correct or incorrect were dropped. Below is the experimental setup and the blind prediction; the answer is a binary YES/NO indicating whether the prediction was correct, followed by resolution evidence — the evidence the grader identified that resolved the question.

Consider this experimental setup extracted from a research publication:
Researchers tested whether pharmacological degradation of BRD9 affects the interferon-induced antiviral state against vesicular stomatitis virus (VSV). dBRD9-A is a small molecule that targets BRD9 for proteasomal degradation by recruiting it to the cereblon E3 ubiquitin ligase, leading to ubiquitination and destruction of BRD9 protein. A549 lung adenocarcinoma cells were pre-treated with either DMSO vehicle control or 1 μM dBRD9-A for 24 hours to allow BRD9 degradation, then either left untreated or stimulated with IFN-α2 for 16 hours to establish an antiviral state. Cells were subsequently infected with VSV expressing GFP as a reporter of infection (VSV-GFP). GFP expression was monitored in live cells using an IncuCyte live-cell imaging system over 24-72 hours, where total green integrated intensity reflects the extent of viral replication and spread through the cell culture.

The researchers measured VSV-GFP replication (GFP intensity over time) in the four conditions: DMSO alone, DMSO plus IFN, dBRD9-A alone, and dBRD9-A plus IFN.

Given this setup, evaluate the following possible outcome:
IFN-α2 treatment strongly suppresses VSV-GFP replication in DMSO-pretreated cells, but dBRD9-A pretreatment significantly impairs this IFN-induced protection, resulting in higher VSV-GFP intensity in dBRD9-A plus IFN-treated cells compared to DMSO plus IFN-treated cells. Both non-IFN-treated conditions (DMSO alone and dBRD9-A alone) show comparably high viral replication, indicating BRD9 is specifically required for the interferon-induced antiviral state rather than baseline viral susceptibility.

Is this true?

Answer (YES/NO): YES